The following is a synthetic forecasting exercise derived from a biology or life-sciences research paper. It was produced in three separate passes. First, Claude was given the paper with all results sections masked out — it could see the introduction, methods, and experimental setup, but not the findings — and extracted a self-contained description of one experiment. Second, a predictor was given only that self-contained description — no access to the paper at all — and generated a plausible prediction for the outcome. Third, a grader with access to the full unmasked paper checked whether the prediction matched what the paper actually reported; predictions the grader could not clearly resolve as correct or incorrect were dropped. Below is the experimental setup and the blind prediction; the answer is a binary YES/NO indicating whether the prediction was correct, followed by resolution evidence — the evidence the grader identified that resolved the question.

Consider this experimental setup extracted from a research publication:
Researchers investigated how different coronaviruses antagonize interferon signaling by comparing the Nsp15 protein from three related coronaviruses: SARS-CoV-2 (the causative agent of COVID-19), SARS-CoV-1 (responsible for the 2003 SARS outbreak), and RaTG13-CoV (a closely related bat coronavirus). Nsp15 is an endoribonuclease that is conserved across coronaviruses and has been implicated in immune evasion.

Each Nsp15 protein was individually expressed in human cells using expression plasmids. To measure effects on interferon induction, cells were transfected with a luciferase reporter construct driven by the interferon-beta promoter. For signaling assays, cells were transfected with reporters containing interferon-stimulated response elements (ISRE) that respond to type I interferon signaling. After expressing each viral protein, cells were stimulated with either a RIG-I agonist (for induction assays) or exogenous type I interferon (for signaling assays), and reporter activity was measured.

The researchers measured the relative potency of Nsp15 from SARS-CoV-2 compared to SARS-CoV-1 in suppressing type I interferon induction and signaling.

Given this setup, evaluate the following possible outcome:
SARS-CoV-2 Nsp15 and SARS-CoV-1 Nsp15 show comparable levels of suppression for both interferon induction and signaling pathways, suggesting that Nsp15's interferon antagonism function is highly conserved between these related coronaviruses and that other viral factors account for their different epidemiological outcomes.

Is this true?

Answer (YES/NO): NO